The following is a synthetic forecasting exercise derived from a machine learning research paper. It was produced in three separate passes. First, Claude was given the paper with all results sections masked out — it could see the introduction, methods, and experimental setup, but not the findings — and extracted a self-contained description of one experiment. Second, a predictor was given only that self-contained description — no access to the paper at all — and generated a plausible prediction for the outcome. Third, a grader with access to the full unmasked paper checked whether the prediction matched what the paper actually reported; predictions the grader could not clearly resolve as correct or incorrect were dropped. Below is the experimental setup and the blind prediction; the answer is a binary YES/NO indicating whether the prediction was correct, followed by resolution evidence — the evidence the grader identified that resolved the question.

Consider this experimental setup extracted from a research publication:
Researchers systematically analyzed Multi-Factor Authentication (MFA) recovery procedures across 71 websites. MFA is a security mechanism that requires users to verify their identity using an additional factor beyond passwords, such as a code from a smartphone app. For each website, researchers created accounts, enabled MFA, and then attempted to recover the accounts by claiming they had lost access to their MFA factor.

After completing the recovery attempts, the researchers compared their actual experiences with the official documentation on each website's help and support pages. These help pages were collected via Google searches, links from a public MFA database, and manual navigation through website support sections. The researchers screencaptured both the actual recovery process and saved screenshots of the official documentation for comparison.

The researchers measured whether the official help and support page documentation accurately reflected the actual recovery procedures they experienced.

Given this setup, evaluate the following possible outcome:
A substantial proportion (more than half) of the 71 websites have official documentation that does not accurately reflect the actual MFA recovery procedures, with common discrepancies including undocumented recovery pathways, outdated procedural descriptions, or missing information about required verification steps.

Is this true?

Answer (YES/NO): YES